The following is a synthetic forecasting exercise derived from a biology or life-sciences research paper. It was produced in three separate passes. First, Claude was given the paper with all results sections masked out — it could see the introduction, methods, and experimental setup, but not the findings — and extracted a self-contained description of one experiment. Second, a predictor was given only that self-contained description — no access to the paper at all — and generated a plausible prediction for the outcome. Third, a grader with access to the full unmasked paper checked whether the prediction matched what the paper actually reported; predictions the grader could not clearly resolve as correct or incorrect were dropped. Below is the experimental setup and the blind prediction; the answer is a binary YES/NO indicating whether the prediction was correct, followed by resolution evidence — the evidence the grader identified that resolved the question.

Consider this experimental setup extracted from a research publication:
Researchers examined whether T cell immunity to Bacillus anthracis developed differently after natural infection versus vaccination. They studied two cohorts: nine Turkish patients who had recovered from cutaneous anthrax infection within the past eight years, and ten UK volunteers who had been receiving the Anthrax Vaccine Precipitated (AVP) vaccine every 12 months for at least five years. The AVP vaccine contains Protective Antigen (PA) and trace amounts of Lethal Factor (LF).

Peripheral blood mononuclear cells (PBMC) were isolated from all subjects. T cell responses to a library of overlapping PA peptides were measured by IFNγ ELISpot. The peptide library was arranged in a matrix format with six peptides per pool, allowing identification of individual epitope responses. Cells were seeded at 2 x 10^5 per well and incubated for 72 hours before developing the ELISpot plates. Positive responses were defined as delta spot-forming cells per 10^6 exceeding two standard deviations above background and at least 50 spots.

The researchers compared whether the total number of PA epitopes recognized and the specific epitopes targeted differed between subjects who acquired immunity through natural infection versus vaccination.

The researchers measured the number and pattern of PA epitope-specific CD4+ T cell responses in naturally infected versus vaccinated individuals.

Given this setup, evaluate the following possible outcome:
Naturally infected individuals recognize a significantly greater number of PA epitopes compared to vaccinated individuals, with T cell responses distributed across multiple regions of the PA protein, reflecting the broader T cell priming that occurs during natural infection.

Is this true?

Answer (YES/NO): YES